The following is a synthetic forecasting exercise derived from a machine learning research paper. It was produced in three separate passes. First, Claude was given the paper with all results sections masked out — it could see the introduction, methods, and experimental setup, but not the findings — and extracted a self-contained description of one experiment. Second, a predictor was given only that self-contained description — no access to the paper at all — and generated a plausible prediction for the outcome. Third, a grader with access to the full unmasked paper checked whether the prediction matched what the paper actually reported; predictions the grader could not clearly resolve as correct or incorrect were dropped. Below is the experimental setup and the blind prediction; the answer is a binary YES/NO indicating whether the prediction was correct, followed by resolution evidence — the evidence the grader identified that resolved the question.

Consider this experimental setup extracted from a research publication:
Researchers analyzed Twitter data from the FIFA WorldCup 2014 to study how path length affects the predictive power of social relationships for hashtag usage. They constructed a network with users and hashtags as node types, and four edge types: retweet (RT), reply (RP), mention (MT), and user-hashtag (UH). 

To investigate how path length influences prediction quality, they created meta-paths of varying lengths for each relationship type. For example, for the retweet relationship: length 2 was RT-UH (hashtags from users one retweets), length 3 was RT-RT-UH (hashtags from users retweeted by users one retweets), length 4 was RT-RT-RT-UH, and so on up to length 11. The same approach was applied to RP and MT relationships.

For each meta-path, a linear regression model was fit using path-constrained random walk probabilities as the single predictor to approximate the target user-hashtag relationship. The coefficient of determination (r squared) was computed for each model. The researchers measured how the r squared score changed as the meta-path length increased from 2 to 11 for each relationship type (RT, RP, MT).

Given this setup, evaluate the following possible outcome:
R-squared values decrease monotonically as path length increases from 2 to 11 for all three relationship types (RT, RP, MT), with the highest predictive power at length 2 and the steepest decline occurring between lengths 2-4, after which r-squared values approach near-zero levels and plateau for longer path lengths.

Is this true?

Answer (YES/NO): NO